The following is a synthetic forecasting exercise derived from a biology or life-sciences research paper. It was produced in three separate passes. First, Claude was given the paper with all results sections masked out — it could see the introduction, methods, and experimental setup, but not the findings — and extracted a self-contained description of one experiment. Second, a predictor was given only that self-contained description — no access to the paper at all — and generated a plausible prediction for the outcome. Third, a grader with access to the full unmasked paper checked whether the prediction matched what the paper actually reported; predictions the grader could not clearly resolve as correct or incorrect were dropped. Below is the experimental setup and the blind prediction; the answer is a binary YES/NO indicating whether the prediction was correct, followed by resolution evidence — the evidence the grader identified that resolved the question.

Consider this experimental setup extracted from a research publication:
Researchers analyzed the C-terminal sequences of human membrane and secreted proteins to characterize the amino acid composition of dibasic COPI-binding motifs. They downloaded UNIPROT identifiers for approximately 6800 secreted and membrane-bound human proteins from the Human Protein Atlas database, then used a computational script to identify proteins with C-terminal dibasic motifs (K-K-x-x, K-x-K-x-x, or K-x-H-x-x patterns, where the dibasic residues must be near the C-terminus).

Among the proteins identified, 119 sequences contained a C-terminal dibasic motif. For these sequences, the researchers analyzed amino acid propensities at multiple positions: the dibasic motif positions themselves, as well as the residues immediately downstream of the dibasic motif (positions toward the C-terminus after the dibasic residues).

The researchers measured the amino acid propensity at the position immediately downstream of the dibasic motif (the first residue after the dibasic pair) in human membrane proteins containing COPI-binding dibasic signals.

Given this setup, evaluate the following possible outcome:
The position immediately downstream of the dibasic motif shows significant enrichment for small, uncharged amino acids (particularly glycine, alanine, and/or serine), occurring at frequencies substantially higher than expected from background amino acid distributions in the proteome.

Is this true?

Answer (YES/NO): NO